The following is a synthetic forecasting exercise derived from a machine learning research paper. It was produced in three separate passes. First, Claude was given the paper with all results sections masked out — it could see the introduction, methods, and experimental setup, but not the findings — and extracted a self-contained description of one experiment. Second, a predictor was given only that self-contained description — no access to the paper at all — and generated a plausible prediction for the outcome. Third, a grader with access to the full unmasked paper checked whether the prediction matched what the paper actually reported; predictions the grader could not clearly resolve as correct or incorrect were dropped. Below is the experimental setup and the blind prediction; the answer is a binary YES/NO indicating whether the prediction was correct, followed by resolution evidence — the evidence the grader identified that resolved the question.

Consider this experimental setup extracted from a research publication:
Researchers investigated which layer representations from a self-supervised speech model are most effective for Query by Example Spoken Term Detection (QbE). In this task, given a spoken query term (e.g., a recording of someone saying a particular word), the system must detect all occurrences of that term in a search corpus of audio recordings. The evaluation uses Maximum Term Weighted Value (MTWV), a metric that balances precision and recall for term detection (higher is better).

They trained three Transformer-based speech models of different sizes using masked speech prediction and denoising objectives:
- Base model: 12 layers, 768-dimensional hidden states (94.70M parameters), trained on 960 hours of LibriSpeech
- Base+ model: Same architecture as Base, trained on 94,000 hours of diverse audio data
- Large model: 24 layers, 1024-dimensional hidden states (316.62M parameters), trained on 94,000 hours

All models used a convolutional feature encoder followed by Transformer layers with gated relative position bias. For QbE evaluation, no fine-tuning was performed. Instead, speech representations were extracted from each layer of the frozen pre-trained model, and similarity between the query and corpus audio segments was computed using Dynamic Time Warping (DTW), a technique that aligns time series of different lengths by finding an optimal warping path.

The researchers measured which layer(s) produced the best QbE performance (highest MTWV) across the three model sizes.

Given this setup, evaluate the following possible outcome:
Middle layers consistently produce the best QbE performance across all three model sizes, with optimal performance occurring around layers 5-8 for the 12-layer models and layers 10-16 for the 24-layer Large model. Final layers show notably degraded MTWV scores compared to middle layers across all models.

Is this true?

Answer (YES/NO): NO